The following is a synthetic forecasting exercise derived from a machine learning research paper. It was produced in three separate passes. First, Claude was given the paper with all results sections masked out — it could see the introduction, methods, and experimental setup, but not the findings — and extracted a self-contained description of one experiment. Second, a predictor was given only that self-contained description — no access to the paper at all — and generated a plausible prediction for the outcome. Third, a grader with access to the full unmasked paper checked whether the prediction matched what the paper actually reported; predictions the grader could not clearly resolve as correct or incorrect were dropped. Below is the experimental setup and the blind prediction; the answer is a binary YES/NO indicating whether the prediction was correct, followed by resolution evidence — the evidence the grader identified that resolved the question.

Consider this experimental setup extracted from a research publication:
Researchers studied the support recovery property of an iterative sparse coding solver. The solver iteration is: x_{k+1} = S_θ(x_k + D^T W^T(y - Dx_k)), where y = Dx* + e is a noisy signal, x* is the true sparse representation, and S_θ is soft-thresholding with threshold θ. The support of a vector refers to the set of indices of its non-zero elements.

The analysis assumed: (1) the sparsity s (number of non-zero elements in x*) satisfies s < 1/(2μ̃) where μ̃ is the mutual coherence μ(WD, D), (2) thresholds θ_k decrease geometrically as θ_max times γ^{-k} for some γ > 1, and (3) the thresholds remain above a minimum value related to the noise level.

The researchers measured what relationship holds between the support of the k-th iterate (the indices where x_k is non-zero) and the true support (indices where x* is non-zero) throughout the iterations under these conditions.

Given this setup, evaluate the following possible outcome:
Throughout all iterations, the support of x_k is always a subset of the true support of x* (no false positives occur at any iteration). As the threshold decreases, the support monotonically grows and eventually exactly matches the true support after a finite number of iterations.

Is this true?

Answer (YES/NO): NO